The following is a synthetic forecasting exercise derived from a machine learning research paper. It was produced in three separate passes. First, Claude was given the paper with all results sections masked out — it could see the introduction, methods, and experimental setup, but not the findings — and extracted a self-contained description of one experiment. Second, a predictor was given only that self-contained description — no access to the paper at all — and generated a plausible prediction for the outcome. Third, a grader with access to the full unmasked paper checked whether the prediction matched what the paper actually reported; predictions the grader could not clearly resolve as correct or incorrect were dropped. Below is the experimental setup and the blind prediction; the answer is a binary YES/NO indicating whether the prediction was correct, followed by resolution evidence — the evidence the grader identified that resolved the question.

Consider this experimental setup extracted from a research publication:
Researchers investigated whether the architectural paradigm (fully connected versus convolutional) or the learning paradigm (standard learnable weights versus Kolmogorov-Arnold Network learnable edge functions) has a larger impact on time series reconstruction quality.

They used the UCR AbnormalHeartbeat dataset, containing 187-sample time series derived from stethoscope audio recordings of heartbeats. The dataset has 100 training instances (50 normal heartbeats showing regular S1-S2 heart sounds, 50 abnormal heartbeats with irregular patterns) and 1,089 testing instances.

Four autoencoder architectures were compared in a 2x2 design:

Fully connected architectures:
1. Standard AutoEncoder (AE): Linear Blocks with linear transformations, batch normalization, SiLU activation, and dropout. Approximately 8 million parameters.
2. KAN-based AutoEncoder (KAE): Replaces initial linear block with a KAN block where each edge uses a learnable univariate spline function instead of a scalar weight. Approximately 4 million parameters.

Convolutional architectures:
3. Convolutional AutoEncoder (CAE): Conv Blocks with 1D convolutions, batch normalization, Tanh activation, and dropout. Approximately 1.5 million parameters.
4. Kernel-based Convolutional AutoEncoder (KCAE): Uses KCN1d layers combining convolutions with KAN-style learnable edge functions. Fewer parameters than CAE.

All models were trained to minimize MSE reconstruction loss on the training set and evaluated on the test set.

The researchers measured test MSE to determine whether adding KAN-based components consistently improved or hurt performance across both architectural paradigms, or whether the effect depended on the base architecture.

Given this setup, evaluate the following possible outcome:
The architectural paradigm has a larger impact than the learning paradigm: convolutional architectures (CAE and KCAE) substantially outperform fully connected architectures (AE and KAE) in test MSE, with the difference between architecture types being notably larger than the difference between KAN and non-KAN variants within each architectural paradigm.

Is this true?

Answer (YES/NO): NO